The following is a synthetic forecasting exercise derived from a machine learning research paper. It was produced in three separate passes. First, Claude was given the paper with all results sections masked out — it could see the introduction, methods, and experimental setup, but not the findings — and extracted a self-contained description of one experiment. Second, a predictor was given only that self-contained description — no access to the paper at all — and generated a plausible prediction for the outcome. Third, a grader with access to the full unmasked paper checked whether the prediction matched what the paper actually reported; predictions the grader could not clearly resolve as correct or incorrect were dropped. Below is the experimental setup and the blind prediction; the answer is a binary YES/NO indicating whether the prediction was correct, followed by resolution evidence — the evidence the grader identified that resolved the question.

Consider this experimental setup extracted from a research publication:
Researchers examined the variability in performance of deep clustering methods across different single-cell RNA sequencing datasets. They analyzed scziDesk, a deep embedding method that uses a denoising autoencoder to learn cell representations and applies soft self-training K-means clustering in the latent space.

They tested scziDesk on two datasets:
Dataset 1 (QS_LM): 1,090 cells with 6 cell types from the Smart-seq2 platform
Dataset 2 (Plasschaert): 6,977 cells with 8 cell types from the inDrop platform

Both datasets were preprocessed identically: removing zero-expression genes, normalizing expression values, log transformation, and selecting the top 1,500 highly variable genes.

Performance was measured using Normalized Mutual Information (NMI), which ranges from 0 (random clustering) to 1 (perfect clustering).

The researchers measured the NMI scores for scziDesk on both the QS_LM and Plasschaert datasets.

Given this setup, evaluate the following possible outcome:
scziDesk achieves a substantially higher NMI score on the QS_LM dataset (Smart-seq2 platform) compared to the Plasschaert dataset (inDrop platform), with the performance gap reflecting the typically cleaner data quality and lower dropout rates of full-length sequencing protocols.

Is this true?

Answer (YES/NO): YES